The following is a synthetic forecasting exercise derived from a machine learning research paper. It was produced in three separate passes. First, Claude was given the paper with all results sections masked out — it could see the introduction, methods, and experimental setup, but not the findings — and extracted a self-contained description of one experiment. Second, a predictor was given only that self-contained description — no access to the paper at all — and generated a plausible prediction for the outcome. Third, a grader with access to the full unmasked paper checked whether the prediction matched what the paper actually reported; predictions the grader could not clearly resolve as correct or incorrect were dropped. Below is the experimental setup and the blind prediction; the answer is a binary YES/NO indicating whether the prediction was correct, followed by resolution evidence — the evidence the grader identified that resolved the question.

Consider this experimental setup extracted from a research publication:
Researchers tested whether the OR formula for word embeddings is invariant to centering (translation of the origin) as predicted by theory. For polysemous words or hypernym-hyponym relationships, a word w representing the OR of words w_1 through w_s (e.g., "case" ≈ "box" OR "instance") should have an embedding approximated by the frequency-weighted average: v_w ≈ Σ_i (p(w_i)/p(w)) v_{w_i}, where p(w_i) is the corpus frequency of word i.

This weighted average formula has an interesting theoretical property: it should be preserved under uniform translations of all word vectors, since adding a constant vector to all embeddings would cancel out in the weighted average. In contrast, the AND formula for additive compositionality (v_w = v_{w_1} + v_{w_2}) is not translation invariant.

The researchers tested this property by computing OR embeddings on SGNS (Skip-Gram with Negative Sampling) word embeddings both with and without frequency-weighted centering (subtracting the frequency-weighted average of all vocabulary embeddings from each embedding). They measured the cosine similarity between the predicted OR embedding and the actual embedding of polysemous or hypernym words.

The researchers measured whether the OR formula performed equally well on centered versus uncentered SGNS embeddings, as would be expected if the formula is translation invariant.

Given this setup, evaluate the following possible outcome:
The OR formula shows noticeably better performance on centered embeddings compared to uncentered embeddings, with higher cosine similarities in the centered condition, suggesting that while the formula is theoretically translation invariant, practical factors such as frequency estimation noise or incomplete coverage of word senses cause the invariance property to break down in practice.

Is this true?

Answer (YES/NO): NO